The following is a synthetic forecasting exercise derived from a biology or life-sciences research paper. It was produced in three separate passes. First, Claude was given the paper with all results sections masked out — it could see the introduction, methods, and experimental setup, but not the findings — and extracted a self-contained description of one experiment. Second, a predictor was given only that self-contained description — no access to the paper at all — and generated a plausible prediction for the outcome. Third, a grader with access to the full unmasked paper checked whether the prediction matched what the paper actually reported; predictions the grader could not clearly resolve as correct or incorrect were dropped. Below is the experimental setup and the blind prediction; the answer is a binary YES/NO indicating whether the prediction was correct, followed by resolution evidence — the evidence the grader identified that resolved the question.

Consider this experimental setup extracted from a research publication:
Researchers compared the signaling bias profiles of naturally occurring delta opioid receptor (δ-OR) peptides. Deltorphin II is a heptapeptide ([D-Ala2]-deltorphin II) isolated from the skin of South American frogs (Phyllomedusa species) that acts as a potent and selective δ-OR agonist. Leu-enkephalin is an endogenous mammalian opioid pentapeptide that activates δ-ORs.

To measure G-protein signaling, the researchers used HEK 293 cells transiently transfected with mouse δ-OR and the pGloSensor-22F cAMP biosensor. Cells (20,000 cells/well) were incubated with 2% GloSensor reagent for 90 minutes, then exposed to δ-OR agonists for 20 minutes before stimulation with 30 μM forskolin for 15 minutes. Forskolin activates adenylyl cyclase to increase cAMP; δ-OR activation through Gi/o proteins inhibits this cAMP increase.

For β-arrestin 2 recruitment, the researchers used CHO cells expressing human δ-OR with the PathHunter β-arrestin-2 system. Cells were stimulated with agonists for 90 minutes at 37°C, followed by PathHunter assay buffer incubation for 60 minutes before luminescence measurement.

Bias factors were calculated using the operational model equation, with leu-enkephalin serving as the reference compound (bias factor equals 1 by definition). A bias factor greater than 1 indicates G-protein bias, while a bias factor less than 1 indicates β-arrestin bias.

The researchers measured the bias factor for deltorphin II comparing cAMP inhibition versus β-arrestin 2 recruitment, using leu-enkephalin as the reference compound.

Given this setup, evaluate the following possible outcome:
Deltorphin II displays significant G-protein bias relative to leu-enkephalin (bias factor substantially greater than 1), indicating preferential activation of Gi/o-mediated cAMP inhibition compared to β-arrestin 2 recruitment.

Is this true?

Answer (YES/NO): NO